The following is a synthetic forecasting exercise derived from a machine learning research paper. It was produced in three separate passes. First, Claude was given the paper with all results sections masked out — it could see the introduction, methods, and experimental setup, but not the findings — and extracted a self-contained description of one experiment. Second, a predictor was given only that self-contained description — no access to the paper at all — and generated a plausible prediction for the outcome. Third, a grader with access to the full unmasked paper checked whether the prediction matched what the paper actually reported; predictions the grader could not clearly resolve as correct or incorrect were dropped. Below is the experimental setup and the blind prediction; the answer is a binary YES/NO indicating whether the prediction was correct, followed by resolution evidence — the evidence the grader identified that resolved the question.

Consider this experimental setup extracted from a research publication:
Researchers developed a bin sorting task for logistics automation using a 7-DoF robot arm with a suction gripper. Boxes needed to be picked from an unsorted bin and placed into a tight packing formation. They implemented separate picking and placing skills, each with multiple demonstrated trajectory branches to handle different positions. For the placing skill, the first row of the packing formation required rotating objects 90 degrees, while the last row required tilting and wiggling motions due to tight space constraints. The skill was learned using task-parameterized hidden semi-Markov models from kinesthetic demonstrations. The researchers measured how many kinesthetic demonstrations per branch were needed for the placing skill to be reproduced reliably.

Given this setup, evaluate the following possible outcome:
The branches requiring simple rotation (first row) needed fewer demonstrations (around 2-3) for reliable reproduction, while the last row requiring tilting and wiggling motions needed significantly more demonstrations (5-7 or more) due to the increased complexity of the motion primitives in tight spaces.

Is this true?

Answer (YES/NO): NO